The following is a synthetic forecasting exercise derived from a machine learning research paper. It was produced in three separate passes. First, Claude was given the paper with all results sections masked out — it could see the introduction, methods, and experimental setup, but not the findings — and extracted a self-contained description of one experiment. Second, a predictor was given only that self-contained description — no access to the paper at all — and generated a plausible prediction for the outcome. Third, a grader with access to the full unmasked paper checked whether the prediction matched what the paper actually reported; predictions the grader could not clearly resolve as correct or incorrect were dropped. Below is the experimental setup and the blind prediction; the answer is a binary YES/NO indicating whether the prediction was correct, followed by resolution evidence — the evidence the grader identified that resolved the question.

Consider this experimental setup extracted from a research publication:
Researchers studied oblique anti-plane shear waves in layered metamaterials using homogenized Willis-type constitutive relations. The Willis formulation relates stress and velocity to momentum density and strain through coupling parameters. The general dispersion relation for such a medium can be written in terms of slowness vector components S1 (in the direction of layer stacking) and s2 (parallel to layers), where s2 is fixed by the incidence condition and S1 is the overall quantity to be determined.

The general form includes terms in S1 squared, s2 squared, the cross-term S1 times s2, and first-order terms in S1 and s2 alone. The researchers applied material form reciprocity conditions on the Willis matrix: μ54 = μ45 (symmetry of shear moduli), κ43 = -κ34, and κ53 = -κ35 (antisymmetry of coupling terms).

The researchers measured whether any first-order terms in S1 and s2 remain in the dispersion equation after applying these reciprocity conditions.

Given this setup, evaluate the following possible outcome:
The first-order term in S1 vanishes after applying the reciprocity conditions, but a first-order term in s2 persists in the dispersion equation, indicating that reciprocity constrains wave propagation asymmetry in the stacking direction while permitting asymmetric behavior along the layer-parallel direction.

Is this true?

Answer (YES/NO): NO